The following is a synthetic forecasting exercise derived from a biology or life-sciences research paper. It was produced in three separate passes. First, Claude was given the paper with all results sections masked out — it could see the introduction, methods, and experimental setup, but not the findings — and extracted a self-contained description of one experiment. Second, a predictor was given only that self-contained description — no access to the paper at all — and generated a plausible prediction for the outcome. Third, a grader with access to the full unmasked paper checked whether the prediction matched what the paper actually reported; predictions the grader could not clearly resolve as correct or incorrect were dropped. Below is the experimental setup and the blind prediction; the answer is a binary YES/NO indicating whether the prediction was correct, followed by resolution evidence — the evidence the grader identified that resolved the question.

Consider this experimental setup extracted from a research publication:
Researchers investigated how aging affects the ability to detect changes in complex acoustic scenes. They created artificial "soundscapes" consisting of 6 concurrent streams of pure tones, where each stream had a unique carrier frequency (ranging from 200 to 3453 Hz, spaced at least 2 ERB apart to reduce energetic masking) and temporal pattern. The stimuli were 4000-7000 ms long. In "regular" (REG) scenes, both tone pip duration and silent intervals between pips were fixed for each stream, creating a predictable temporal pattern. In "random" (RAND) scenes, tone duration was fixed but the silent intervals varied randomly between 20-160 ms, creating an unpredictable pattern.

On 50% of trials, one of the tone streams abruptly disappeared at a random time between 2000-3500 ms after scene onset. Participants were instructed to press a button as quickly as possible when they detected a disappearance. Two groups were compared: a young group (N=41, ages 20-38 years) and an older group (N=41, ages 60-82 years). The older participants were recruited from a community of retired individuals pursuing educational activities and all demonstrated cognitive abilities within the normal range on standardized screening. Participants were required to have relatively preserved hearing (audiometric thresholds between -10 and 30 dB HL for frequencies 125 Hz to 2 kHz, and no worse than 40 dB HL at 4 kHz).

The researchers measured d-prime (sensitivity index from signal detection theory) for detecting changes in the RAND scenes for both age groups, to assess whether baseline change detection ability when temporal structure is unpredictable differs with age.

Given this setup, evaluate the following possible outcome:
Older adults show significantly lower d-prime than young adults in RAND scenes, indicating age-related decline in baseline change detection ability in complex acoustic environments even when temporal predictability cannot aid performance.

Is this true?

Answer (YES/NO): YES